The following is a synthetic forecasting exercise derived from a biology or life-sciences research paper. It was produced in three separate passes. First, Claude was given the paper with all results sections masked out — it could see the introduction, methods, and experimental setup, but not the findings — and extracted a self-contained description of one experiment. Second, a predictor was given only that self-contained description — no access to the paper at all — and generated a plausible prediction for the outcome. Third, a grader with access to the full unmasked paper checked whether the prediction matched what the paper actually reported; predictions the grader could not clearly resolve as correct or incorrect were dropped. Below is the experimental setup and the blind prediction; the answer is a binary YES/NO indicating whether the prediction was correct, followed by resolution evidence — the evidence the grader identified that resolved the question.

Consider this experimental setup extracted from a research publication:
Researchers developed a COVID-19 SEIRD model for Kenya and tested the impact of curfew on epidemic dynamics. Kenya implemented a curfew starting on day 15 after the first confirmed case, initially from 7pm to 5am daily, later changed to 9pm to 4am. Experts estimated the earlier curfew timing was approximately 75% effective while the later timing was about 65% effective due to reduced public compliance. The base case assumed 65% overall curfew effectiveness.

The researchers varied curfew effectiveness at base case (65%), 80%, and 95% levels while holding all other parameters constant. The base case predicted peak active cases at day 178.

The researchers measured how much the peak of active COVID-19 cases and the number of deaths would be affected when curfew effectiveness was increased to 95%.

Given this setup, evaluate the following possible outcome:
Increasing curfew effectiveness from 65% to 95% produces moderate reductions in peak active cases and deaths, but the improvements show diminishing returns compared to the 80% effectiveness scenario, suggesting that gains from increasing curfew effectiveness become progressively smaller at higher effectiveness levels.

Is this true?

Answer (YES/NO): NO